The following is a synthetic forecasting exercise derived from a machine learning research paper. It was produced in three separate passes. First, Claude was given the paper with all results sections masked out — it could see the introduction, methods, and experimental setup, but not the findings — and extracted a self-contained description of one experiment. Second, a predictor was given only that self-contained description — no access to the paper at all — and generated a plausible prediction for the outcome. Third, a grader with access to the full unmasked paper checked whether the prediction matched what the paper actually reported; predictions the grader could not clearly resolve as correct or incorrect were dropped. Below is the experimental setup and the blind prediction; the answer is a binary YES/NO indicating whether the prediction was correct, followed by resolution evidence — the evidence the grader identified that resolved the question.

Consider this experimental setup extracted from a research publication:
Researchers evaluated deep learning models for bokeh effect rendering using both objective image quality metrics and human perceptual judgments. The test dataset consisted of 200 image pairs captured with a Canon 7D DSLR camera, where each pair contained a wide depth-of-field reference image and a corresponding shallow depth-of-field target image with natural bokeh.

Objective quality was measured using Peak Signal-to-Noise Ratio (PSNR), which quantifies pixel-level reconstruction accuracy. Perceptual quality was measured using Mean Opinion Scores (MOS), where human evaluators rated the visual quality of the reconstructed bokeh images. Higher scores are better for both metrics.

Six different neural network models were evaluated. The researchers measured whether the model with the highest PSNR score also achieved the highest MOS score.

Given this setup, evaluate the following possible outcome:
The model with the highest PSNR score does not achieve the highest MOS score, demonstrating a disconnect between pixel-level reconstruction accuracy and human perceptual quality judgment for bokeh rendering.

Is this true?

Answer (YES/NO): NO